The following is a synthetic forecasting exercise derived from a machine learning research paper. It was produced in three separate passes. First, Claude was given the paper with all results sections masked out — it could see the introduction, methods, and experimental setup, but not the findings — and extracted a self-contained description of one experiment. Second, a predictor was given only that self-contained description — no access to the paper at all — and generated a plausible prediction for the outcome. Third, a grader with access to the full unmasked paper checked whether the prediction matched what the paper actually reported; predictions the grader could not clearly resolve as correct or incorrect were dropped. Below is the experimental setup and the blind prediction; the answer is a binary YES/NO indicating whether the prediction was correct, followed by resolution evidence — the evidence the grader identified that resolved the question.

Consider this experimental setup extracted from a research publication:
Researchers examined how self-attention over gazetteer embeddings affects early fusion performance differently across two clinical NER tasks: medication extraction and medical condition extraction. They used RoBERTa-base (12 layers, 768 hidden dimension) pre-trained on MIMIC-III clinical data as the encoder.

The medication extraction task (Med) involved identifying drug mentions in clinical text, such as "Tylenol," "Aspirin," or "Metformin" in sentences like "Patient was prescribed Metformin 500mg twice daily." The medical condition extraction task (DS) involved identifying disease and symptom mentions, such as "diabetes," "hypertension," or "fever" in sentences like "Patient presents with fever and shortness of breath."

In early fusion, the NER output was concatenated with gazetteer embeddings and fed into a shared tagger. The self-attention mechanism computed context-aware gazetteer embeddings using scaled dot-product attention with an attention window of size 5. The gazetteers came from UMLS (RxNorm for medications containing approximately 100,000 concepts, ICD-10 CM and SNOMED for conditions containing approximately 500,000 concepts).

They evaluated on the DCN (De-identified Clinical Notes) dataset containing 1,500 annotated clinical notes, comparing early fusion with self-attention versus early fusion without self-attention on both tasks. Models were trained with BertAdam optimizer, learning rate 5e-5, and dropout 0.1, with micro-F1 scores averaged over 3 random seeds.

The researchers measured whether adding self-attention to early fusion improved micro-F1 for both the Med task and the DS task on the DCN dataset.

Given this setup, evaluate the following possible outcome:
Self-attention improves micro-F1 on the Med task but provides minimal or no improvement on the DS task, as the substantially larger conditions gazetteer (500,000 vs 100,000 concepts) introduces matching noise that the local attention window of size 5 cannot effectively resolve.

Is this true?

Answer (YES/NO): NO